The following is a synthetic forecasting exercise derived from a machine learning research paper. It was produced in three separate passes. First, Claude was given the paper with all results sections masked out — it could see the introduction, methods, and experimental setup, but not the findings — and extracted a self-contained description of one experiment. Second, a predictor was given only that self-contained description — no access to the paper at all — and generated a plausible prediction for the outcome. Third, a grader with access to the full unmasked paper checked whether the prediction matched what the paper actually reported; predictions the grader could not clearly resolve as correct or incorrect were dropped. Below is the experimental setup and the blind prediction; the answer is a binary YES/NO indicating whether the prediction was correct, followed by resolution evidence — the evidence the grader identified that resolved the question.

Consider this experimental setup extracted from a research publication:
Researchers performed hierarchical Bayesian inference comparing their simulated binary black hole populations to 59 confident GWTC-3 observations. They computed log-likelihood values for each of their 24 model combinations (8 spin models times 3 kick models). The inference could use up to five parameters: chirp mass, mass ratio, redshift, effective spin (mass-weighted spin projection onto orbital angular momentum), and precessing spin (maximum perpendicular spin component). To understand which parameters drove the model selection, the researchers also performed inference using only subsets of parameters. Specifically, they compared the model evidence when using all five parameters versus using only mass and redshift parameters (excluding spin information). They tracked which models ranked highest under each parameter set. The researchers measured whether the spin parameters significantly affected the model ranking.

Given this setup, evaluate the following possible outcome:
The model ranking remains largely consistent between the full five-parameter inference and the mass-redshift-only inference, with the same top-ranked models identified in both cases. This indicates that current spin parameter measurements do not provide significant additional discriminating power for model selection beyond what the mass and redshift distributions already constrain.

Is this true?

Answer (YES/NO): NO